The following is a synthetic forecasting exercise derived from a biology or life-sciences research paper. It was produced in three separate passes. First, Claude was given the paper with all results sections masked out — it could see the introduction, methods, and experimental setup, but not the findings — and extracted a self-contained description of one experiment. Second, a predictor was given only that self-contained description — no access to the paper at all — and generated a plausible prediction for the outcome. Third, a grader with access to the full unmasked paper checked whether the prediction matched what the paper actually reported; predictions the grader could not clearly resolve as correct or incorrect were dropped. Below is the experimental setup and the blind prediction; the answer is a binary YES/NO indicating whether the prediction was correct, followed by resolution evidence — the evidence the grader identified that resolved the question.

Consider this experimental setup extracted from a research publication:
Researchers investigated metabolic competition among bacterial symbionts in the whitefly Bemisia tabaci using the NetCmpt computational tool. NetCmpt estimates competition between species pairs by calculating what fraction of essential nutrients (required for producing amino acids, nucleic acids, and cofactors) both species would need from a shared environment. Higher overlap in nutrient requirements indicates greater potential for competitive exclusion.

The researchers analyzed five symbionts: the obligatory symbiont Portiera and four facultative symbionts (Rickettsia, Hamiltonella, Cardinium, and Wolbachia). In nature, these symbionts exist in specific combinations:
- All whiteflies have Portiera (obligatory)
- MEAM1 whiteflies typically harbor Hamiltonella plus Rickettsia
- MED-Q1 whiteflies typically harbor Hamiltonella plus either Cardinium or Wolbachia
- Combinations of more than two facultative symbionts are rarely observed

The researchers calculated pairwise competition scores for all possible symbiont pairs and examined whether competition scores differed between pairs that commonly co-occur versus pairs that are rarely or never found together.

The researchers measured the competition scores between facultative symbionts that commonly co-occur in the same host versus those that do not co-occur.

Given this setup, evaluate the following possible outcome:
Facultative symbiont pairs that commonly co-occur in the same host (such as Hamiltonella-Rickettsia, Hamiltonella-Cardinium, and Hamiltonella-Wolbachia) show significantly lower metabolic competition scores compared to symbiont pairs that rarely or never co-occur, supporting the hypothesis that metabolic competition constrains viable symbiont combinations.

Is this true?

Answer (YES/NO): NO